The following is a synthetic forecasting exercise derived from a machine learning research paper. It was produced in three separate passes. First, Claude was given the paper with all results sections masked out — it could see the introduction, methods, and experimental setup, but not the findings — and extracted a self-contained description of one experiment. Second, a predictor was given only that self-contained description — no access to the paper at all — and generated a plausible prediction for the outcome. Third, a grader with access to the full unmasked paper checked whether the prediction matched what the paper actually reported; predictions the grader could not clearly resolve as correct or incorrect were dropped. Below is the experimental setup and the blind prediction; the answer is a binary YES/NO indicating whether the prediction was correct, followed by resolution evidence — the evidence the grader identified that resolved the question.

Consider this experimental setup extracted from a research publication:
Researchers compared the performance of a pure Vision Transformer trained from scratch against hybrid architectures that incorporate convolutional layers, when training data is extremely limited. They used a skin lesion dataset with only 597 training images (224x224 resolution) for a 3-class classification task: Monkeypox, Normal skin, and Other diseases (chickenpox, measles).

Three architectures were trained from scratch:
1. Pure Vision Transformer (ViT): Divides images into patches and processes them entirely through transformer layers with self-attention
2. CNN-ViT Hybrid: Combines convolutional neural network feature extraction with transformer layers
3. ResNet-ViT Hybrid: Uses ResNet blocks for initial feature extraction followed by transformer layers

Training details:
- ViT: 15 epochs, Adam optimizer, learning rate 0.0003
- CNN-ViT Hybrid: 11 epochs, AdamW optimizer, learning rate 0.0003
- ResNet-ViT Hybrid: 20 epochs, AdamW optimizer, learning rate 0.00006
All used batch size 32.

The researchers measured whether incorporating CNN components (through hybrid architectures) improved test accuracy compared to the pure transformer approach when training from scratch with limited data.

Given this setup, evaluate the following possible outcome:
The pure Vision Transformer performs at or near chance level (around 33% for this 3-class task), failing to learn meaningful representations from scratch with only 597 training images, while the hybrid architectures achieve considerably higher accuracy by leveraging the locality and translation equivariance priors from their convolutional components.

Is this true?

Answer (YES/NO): NO